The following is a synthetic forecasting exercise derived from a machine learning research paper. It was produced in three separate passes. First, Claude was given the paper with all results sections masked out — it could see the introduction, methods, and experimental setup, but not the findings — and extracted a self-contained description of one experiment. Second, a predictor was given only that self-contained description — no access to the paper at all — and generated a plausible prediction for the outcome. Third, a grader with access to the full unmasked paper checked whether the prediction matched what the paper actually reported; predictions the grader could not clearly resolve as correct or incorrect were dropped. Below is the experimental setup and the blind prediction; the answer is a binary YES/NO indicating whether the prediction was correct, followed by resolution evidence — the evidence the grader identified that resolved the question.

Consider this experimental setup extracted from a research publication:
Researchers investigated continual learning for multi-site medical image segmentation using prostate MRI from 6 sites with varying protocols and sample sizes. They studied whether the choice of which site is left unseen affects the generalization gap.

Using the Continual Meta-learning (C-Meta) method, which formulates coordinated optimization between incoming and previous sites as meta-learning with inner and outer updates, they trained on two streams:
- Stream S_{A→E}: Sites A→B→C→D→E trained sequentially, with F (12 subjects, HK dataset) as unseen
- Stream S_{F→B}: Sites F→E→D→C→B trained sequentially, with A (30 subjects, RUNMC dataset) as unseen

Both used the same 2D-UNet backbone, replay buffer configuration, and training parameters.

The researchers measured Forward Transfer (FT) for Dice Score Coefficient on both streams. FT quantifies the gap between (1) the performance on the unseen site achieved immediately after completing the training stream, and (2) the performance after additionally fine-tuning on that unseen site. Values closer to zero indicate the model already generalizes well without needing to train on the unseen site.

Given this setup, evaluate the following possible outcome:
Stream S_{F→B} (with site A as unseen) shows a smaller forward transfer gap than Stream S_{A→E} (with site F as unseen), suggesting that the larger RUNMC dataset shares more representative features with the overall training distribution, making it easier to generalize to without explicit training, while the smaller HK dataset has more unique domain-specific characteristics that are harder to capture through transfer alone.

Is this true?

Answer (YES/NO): NO